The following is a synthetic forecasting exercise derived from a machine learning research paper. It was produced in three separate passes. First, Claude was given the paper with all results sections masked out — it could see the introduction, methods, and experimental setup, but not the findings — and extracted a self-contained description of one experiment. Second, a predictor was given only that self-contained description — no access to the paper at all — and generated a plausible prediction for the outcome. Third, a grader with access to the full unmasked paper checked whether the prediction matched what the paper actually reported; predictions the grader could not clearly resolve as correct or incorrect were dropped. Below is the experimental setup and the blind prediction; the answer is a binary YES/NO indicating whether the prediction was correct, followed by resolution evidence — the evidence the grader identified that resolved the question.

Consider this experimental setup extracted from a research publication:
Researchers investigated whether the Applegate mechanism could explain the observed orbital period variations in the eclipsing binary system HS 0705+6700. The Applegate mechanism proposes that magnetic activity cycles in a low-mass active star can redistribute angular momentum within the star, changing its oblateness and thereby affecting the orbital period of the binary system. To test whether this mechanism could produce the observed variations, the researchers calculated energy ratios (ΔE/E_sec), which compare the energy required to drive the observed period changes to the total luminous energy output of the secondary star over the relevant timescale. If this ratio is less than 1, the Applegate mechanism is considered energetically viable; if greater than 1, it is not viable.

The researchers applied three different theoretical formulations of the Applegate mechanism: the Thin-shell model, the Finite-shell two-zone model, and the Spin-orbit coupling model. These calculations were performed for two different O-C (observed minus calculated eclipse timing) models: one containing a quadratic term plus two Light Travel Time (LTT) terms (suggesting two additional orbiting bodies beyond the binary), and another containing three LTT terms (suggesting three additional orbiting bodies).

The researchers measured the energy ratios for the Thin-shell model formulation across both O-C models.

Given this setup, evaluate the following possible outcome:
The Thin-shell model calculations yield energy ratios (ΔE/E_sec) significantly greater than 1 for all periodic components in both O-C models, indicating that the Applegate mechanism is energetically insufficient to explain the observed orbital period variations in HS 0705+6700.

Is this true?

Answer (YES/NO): NO